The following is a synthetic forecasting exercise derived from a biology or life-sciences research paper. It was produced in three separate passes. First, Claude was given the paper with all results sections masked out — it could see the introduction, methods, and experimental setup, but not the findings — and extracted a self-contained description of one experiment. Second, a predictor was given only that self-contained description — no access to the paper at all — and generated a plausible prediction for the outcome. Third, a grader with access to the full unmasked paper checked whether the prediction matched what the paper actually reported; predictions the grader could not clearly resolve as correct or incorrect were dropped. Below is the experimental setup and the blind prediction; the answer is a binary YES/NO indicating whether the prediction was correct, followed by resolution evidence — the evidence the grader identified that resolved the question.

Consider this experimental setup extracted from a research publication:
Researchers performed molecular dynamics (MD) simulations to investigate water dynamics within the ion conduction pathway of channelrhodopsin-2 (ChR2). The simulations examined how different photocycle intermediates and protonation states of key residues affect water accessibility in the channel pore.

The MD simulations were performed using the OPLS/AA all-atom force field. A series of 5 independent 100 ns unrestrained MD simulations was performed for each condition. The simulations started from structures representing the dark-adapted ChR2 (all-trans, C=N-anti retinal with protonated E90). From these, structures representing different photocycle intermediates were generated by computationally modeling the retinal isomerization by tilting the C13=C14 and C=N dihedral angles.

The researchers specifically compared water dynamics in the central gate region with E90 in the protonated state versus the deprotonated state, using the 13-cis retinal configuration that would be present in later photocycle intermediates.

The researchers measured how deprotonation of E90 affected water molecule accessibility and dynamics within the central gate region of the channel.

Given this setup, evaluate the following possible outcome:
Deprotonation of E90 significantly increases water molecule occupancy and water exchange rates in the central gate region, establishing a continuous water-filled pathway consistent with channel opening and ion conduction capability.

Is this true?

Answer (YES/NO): NO